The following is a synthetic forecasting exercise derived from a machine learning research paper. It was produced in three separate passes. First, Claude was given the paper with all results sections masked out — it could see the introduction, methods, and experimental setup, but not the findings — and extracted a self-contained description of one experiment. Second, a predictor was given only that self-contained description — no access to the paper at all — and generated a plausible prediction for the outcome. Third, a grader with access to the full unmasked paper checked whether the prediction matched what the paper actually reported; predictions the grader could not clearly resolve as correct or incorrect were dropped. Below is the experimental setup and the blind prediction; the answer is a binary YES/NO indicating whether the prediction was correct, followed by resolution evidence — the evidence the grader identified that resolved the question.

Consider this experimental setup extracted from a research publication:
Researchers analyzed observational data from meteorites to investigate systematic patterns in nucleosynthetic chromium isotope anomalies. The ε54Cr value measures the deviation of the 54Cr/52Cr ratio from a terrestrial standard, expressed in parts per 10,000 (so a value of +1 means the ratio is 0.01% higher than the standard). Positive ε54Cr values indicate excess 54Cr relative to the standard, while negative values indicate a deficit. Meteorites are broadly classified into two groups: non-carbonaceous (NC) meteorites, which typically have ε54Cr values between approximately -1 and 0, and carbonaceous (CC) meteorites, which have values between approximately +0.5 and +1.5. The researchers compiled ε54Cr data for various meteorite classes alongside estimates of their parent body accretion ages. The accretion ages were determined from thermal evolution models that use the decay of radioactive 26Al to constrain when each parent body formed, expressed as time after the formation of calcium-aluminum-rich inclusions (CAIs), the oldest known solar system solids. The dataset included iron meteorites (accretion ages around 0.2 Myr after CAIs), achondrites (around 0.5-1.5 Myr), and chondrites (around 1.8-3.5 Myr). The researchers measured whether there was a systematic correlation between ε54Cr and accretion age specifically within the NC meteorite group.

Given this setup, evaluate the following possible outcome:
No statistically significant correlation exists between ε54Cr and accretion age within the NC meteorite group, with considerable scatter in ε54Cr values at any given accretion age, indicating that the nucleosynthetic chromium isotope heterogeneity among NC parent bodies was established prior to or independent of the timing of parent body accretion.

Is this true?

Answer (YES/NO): NO